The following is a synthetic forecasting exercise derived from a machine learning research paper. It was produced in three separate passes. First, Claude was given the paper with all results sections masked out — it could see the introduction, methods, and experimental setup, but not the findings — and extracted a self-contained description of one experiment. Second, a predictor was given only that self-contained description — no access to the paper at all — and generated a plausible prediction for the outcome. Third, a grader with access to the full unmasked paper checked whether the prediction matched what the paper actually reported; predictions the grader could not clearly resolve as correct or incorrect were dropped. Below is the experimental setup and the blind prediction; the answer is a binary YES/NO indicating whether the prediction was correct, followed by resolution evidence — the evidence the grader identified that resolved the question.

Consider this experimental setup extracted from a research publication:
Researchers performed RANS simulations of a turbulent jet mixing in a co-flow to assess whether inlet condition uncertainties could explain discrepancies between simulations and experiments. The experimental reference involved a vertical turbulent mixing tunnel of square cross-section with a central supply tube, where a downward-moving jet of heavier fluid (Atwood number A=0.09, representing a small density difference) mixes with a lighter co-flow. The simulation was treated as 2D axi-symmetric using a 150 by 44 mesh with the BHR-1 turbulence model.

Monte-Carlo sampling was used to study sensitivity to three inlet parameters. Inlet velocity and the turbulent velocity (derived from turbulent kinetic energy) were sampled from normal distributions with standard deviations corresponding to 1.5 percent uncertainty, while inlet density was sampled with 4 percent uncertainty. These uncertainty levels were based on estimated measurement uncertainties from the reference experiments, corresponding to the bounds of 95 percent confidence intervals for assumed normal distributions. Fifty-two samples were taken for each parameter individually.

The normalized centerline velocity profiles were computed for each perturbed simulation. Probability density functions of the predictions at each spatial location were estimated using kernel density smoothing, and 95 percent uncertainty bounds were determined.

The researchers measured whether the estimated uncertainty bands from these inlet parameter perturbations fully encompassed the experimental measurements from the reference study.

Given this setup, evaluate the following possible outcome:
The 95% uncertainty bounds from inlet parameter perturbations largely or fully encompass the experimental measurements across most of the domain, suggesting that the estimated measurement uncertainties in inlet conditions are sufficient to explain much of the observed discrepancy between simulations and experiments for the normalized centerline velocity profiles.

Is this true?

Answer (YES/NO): NO